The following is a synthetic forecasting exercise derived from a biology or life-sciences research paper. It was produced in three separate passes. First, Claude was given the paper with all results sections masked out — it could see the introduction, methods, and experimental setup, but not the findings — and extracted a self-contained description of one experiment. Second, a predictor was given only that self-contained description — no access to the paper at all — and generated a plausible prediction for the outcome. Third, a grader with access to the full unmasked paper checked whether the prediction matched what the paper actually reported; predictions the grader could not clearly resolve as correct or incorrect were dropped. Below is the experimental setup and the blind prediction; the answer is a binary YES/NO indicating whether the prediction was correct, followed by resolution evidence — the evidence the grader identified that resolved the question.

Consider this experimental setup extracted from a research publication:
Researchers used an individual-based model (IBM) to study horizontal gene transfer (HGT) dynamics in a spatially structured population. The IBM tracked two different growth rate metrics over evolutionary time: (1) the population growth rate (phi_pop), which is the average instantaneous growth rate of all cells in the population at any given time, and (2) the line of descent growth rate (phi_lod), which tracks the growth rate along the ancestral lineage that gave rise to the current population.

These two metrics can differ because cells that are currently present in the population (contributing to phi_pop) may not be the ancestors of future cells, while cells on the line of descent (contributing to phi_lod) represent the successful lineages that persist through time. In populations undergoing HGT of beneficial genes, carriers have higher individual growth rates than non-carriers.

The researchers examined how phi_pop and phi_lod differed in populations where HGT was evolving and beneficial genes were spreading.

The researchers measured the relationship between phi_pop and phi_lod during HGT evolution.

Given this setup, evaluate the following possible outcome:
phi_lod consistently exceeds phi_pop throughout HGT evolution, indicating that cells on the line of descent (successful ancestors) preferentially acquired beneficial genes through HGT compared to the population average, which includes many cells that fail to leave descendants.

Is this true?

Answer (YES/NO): NO